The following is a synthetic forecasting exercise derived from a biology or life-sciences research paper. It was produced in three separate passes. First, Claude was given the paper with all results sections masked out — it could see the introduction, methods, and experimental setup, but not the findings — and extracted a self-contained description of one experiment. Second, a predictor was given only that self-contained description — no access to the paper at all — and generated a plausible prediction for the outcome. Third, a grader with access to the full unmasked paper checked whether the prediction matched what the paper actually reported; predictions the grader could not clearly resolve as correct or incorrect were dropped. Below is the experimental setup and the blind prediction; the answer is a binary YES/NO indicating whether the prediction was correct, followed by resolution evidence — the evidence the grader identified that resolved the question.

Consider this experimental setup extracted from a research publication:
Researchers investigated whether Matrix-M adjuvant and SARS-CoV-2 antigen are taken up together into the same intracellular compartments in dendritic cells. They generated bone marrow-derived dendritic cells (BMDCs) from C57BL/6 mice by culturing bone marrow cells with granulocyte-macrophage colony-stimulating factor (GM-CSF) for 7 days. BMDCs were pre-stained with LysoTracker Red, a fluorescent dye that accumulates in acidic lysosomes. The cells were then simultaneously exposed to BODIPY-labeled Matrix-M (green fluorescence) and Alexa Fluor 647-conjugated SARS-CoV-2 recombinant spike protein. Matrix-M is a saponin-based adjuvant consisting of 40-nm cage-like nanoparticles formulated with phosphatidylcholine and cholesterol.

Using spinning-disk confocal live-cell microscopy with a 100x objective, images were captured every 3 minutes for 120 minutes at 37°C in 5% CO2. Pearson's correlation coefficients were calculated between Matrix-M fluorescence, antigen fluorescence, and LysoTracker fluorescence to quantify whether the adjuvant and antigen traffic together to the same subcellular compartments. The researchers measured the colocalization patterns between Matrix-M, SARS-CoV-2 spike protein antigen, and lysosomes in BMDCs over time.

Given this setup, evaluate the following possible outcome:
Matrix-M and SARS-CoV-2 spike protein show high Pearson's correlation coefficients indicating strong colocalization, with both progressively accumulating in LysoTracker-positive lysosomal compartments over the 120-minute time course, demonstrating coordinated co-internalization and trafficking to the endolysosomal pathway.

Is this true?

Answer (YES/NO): YES